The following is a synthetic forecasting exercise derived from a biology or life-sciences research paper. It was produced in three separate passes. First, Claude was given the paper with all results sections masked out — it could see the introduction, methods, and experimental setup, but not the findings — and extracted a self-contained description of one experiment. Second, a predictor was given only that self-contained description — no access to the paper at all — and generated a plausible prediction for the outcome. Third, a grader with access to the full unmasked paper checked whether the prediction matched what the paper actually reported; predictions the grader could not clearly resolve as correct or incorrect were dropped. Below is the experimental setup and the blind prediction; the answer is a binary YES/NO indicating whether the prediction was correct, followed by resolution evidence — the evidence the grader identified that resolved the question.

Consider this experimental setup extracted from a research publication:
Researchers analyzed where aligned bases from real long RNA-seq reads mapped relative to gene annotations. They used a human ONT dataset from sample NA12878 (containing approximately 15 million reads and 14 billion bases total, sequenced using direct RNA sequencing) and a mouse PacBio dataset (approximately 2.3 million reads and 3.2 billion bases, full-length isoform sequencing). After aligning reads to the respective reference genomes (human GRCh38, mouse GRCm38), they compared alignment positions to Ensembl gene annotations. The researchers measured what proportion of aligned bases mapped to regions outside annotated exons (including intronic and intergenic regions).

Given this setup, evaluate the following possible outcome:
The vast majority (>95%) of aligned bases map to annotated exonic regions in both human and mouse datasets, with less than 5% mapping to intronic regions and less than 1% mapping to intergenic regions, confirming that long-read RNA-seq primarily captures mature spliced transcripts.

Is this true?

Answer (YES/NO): NO